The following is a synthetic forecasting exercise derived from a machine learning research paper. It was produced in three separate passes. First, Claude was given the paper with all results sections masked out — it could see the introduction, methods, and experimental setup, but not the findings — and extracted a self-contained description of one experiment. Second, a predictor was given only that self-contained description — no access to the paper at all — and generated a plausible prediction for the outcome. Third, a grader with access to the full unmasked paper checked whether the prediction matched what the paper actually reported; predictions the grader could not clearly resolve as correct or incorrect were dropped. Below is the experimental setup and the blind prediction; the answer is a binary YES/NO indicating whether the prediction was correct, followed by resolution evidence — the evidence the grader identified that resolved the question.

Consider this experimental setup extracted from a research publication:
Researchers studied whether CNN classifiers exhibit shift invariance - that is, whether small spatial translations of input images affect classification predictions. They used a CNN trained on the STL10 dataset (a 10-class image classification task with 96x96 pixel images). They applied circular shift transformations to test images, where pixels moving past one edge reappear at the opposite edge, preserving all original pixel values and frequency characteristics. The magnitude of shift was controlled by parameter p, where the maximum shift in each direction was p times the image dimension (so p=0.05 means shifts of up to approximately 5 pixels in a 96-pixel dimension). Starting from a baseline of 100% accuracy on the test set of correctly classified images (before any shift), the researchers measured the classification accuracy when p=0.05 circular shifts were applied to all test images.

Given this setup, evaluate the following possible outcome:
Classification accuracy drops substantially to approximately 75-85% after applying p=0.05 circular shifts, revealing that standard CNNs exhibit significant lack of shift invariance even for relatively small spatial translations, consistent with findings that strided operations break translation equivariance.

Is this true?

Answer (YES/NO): NO